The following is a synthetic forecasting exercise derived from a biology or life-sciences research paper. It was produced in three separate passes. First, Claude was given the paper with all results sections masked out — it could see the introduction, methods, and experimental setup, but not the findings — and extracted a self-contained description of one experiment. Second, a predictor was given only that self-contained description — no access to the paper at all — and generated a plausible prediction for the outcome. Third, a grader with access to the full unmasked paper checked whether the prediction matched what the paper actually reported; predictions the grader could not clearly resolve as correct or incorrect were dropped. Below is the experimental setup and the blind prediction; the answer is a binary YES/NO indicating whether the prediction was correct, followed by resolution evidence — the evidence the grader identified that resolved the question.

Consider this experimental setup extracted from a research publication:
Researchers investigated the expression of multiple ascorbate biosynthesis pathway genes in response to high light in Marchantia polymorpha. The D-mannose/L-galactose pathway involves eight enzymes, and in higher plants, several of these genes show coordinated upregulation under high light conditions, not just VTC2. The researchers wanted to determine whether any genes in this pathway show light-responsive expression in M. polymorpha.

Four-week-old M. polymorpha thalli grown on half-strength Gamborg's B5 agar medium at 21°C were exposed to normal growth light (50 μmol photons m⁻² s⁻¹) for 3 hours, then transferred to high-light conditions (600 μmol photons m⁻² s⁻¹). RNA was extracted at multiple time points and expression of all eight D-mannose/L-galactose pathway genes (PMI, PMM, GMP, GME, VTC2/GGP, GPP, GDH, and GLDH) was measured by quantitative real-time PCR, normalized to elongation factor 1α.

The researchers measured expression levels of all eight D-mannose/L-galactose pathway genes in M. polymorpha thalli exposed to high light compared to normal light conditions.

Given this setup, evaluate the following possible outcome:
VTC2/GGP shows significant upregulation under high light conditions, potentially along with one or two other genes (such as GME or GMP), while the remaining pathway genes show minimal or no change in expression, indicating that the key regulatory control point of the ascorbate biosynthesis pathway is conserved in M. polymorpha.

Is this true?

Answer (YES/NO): NO